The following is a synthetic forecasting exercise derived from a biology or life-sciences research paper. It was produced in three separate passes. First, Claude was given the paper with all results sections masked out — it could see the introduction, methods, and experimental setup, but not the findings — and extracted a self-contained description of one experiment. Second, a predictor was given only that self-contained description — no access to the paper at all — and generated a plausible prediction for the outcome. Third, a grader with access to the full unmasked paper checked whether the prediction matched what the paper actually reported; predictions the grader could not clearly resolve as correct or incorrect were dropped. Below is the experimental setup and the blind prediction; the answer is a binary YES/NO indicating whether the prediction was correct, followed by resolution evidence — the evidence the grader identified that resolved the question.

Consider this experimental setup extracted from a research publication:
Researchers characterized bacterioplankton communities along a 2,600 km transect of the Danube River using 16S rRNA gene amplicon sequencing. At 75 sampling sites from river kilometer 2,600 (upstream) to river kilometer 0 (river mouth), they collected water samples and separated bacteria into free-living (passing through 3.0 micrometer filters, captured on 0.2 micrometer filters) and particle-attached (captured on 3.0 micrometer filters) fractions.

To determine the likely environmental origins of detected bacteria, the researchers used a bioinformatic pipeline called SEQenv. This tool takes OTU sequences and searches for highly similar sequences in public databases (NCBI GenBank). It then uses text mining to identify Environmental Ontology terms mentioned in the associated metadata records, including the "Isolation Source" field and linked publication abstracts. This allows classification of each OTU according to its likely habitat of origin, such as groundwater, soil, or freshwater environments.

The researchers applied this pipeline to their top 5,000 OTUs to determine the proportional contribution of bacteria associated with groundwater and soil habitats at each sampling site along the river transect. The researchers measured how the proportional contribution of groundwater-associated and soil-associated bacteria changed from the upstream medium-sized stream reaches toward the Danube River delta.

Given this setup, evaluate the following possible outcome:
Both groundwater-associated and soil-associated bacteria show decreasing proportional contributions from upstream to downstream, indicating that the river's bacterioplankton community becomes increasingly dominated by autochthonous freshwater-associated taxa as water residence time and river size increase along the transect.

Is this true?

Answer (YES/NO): YES